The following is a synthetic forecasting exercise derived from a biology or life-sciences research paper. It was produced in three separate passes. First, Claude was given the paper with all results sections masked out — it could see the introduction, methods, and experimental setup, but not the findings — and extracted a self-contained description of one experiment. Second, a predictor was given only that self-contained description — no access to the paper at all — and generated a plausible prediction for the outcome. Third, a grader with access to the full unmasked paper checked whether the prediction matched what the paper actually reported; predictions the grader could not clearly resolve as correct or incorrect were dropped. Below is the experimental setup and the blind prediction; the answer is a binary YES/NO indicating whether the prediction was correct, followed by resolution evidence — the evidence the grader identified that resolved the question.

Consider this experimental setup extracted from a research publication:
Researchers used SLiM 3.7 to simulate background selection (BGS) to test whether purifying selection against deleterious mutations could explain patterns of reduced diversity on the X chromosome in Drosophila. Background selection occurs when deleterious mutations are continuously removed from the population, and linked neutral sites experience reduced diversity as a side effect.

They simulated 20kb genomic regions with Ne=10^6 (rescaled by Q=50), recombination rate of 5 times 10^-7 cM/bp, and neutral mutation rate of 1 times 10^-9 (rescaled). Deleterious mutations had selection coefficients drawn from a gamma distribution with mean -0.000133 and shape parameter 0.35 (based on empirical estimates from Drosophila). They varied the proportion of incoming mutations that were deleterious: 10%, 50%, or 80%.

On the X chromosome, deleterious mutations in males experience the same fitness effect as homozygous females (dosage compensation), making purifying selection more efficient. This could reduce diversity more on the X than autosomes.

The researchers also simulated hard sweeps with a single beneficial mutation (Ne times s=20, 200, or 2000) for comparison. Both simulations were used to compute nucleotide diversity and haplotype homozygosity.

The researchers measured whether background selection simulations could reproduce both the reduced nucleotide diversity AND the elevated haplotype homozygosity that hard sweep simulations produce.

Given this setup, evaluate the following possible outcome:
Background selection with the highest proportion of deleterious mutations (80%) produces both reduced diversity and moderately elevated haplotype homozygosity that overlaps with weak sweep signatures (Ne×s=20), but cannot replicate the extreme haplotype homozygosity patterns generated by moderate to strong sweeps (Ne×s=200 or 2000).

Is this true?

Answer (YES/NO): NO